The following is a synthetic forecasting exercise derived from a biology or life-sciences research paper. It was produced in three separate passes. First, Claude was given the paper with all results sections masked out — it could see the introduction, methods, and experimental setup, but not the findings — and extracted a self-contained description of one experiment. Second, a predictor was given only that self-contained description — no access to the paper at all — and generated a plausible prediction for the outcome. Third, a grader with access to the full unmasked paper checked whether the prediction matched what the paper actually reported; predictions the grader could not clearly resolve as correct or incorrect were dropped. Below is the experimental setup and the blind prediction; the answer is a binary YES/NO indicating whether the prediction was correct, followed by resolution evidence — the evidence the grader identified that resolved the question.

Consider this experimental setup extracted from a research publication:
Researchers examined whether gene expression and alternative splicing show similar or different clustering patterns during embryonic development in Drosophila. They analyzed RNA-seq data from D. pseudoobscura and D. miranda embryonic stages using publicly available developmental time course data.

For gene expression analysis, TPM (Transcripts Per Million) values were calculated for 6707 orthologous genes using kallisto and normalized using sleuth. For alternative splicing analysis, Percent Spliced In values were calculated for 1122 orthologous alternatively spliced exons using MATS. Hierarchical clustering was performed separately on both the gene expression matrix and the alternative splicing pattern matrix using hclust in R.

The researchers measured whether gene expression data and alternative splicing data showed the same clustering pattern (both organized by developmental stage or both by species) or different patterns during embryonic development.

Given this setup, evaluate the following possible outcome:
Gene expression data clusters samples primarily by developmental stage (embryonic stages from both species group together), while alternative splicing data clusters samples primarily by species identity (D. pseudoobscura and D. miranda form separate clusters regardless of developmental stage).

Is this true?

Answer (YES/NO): NO